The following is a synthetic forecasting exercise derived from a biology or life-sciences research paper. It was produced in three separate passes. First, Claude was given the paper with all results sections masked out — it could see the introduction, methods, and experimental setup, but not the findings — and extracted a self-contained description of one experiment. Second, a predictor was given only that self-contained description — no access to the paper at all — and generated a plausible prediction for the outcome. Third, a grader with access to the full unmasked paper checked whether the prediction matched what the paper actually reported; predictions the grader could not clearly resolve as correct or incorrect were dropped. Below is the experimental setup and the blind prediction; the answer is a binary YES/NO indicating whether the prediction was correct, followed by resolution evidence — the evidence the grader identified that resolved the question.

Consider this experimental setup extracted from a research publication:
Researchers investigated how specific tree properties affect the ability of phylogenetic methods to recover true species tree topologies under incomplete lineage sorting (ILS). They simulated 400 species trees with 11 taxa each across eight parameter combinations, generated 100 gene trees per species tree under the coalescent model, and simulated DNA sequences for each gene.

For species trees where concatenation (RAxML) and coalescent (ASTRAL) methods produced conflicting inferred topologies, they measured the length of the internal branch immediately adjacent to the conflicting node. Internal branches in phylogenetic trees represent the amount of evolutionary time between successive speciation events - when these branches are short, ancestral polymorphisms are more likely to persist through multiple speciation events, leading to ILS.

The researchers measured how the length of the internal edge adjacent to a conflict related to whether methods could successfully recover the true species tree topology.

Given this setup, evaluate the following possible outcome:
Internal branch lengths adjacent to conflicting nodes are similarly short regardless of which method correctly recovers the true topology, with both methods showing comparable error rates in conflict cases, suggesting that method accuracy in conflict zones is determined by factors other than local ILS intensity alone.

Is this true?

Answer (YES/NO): NO